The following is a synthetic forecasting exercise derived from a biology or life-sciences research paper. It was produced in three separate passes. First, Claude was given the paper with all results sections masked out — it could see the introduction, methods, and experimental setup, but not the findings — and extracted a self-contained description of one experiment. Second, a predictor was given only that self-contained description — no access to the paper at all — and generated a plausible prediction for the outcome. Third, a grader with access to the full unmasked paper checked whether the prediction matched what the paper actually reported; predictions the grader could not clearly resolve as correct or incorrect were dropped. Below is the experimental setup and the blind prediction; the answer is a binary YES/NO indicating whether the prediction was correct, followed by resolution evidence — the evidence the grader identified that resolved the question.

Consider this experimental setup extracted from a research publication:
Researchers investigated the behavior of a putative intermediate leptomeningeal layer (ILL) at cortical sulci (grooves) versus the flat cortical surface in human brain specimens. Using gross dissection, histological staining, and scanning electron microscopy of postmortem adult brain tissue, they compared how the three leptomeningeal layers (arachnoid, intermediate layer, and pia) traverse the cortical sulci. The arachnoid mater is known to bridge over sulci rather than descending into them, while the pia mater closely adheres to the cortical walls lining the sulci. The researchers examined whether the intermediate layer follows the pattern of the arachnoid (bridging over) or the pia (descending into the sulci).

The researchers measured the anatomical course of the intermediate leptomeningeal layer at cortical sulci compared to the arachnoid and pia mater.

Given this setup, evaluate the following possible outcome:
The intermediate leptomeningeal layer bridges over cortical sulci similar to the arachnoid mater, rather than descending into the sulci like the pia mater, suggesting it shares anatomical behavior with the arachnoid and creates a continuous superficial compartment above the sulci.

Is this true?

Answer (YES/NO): NO